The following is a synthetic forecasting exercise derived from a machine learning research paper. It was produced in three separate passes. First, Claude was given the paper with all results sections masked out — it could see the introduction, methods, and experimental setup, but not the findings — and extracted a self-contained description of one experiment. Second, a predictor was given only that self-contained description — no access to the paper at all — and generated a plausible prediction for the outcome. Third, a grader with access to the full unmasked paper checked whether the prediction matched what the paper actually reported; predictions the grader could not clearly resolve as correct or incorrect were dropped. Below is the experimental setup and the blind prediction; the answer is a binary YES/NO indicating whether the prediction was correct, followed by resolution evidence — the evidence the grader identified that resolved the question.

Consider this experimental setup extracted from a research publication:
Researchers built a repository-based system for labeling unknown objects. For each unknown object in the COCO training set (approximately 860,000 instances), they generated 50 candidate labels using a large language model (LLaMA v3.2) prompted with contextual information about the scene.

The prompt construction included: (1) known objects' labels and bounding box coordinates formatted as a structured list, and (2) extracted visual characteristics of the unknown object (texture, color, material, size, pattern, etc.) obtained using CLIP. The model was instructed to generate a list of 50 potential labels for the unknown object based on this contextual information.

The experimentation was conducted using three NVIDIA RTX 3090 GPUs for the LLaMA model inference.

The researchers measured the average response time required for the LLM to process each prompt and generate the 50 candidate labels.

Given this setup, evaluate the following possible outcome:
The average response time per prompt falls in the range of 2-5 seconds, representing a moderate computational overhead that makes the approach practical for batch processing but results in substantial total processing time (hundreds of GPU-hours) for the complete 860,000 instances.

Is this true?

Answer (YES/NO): NO